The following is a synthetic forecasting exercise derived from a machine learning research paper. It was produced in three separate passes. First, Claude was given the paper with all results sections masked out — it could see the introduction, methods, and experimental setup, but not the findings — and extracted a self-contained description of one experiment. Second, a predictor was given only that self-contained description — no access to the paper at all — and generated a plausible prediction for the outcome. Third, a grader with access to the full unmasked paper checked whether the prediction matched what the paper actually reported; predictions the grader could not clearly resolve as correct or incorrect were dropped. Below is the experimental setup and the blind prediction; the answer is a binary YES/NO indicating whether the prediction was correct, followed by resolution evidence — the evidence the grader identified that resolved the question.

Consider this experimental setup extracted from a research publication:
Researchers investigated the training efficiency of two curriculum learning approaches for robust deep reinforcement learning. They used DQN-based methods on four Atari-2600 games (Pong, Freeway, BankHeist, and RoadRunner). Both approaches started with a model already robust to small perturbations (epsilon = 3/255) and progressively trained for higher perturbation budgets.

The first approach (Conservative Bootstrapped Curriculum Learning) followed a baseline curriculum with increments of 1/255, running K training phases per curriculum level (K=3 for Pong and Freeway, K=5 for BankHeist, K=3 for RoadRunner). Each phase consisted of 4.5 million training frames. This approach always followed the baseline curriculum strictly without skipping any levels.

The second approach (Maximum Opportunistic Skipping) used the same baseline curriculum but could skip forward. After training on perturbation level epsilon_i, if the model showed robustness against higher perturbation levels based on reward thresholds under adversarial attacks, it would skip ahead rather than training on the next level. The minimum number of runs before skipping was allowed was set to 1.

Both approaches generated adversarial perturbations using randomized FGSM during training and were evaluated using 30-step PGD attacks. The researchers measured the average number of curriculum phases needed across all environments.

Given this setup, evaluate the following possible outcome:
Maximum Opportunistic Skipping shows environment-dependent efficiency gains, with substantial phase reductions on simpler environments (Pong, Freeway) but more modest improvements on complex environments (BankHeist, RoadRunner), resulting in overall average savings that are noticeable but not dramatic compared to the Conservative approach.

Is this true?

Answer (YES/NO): NO